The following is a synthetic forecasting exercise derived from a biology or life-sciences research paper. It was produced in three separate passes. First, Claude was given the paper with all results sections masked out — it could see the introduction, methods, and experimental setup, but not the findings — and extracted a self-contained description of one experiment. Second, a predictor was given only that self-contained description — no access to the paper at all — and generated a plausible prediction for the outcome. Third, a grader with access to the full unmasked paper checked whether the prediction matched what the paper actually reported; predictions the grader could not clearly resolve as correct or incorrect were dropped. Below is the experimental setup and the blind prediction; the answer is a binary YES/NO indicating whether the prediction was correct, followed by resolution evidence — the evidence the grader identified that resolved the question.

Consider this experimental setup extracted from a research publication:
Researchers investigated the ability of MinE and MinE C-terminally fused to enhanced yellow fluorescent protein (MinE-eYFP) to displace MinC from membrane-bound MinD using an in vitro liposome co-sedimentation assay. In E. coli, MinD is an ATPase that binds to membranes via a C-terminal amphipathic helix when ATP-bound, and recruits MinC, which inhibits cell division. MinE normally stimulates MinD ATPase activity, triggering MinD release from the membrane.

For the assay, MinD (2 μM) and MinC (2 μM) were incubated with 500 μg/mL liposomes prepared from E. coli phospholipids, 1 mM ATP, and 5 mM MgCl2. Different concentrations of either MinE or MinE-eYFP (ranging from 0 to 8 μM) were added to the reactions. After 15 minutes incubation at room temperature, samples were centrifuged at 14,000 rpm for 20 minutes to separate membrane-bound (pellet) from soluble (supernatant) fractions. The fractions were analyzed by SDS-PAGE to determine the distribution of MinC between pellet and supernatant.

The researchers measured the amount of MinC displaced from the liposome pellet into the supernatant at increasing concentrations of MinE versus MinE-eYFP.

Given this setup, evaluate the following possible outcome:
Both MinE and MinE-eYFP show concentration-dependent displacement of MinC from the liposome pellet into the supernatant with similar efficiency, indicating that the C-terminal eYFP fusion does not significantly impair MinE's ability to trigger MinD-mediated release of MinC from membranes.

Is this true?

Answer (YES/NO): NO